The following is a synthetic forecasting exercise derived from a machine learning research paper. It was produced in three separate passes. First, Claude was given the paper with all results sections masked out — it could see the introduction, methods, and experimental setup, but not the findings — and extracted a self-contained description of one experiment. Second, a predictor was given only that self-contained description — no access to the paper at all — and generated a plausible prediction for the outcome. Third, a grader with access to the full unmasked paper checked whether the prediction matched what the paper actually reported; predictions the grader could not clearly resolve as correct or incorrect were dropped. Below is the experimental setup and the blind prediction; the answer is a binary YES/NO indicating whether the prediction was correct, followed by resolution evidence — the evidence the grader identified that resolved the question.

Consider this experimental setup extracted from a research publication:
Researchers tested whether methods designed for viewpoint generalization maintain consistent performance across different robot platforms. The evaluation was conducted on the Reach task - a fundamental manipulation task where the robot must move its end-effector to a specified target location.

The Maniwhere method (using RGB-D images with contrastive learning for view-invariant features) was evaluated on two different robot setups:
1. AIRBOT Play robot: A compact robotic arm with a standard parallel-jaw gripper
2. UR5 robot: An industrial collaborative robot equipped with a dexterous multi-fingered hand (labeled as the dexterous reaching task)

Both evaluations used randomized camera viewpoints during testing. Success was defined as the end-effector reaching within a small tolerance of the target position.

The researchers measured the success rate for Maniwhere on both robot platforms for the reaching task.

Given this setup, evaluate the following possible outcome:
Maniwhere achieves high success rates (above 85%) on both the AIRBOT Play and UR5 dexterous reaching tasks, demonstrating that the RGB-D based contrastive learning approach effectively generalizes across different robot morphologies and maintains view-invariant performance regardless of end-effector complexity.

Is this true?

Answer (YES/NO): YES